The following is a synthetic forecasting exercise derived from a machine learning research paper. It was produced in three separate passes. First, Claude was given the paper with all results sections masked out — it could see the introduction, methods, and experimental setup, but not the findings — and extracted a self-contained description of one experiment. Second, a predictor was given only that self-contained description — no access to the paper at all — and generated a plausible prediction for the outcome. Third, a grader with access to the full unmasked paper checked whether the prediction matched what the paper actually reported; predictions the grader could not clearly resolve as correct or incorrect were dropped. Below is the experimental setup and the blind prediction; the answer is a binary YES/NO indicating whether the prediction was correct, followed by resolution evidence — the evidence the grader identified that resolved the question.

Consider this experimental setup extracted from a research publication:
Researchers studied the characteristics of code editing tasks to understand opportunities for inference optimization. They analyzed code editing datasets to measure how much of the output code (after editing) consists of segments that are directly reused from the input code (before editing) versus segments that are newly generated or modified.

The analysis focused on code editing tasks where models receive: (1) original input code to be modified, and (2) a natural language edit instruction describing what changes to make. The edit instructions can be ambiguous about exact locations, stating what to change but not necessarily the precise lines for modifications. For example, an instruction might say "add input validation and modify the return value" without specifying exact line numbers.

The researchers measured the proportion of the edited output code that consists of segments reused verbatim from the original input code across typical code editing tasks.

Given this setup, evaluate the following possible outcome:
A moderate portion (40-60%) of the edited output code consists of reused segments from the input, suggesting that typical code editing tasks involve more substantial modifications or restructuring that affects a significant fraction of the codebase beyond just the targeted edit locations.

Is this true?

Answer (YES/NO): NO